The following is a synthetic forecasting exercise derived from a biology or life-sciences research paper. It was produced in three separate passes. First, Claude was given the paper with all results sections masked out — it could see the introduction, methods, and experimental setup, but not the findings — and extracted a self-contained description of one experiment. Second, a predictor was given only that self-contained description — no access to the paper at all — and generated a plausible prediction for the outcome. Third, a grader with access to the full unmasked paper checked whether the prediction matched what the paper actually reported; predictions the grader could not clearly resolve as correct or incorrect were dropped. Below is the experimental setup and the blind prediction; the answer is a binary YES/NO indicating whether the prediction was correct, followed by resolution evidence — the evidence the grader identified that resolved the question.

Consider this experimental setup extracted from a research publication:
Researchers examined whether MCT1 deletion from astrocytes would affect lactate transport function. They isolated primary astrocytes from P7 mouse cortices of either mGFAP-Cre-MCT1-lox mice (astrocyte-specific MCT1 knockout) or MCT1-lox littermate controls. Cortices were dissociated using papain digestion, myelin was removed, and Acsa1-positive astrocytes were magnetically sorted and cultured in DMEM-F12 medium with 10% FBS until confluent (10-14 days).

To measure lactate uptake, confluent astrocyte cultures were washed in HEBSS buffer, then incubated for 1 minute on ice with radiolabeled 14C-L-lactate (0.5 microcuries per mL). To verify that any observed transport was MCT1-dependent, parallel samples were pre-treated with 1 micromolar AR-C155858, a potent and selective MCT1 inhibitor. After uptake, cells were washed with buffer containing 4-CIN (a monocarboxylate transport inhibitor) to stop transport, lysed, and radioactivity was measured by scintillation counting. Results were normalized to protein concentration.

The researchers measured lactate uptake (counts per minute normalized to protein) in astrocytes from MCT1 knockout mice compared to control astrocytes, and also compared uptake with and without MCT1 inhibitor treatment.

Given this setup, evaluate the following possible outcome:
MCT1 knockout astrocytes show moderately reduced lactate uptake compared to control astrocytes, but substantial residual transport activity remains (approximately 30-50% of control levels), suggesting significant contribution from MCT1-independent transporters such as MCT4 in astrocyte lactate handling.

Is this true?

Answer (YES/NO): YES